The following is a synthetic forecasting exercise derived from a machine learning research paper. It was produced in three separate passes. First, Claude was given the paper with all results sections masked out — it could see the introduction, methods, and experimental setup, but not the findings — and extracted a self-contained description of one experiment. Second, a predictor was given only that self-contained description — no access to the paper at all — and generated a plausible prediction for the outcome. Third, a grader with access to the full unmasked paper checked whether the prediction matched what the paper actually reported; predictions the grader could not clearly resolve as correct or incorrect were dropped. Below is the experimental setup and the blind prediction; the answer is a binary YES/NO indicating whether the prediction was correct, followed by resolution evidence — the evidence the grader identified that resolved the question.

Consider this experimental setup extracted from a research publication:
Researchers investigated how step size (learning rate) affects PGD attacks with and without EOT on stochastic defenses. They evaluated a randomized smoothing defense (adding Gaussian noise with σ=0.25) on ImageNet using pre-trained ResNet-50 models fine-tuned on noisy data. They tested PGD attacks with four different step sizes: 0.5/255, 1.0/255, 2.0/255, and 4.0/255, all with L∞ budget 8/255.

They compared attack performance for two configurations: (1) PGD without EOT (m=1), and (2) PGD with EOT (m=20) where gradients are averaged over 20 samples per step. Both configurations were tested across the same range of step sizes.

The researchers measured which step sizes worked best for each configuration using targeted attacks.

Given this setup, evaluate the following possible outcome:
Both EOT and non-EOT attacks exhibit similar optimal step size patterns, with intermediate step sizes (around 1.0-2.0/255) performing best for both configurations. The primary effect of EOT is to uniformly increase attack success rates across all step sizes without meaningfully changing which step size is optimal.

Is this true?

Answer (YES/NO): NO